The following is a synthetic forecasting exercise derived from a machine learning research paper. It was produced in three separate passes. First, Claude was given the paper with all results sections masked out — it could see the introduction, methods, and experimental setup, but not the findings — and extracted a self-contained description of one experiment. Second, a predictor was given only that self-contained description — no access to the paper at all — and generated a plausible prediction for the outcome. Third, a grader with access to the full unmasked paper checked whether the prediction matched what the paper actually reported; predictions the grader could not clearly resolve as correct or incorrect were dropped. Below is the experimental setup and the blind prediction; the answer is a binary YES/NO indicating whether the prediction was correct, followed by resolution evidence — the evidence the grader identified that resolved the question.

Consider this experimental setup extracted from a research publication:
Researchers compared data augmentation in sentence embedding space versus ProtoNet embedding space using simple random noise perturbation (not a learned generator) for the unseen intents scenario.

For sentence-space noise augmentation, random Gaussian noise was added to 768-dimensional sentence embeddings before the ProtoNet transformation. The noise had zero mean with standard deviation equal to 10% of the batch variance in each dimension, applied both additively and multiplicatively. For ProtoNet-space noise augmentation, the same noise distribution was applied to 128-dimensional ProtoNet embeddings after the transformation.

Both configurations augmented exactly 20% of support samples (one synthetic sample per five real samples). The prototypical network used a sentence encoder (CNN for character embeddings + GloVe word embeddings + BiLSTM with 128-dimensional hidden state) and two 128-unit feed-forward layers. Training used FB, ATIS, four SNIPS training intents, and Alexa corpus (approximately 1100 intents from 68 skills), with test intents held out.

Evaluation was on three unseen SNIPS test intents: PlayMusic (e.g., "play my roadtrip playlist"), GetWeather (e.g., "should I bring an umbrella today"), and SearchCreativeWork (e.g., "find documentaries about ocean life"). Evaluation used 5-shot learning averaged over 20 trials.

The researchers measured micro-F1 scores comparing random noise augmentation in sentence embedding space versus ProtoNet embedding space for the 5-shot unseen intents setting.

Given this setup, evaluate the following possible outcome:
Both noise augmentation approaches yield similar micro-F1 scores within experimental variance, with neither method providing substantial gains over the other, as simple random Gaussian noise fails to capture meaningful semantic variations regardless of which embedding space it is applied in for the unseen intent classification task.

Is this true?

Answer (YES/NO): NO